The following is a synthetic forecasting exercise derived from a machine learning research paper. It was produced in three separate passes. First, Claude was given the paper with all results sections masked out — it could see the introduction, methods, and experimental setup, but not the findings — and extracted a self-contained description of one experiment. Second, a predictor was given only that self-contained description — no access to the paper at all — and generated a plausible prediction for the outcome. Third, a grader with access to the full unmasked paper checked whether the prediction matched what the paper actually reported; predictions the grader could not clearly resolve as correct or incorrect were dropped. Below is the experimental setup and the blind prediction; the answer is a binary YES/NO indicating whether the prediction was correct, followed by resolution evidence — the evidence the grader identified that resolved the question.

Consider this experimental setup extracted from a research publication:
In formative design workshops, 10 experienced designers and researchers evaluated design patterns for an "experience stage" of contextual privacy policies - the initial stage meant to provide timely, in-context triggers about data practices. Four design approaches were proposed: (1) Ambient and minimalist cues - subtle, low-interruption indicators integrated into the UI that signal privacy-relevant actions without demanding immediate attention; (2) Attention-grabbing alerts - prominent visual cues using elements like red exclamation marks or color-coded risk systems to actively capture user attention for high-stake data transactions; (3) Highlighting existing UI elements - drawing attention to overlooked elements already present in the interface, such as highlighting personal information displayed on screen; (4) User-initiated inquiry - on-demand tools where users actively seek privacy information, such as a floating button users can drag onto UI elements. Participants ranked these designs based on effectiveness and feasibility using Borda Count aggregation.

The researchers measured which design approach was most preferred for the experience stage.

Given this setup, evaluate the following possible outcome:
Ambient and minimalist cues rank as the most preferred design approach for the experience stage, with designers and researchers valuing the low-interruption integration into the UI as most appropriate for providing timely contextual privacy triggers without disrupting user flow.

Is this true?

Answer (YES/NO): NO